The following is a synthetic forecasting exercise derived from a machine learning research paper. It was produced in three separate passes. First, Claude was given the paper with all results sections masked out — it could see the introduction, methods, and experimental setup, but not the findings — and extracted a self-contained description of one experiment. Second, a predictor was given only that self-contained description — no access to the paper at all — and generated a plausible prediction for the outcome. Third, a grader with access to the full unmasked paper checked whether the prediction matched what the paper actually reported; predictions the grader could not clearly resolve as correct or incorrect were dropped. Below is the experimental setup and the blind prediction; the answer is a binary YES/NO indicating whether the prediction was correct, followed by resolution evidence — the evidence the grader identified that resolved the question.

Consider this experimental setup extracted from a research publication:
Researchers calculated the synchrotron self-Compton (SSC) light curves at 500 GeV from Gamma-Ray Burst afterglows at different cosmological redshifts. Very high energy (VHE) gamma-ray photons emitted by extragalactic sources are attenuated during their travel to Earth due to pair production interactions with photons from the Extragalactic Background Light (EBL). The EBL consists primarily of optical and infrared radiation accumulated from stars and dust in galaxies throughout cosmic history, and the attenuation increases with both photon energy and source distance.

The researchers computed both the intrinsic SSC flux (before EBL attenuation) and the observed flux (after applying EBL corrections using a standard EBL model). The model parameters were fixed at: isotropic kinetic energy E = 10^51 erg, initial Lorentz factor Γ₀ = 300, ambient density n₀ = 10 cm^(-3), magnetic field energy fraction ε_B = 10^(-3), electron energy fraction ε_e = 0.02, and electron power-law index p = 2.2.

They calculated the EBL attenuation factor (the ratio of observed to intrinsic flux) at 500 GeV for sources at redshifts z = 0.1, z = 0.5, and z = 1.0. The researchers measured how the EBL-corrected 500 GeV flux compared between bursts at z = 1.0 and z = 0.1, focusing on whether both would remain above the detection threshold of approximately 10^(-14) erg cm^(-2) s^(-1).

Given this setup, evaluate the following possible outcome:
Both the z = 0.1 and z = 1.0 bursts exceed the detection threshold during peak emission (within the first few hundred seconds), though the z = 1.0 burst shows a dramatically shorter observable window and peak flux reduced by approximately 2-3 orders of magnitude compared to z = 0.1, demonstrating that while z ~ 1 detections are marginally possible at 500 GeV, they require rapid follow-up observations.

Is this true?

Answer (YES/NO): NO